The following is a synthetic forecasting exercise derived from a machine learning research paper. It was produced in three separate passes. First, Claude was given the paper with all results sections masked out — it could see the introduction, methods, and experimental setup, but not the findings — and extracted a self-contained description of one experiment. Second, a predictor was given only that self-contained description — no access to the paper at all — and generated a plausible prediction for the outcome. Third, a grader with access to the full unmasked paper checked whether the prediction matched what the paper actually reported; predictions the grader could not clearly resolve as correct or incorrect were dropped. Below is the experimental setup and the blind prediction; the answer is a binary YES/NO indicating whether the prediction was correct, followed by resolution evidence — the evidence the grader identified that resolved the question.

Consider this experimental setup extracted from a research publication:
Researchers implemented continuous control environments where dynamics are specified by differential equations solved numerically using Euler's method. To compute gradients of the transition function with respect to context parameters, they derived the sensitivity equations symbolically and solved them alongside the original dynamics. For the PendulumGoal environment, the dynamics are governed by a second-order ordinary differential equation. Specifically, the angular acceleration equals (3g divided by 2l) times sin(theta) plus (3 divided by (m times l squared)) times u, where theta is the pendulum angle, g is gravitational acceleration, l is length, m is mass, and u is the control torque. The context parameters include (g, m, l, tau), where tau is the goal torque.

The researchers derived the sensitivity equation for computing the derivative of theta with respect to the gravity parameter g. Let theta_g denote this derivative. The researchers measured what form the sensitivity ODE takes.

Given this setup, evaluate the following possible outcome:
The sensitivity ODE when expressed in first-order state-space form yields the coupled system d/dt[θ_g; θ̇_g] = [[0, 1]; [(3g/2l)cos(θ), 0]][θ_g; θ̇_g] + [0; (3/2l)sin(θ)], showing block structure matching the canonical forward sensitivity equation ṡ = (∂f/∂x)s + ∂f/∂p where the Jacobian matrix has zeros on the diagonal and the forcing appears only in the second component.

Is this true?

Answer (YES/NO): YES